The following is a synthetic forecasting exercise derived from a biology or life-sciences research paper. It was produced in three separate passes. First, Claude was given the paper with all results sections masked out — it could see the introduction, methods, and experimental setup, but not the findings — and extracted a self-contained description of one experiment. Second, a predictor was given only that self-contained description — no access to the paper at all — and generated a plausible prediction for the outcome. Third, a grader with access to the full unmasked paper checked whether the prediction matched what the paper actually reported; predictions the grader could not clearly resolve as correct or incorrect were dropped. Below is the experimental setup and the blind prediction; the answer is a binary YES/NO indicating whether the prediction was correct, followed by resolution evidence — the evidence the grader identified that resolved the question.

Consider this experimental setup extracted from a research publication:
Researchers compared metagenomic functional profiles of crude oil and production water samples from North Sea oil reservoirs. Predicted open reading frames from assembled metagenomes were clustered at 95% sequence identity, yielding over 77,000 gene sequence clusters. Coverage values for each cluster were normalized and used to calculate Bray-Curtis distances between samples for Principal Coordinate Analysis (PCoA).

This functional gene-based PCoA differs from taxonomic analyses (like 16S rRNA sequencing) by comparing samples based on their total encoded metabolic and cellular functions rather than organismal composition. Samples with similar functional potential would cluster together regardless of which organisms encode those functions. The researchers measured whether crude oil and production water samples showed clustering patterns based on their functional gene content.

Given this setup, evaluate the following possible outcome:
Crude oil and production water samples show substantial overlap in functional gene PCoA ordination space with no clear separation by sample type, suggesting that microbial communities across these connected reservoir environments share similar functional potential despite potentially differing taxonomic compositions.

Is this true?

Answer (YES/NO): NO